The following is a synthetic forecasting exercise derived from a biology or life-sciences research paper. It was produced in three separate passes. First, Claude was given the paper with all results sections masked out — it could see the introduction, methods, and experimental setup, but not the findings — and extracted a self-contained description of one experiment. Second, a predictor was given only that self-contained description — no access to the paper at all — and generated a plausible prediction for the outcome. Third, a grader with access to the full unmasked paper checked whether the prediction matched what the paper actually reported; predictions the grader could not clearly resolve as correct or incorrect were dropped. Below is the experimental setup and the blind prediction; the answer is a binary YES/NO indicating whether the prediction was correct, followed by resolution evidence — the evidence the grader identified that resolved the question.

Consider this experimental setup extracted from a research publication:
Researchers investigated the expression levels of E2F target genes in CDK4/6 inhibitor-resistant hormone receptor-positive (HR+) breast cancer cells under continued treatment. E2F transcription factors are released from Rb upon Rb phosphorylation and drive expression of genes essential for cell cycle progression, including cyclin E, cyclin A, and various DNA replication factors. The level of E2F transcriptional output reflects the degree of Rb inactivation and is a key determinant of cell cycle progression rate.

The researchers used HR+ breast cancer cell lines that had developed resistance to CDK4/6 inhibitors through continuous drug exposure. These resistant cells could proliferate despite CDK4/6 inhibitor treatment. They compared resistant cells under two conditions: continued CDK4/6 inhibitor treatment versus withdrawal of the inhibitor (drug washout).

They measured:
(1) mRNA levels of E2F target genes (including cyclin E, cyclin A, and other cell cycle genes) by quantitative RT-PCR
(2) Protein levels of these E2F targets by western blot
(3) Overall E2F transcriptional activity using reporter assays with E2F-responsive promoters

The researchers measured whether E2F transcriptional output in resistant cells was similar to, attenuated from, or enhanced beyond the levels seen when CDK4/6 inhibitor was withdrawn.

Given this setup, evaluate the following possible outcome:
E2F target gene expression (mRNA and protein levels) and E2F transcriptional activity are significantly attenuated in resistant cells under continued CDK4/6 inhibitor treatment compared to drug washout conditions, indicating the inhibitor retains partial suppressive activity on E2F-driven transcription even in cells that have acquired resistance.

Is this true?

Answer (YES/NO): YES